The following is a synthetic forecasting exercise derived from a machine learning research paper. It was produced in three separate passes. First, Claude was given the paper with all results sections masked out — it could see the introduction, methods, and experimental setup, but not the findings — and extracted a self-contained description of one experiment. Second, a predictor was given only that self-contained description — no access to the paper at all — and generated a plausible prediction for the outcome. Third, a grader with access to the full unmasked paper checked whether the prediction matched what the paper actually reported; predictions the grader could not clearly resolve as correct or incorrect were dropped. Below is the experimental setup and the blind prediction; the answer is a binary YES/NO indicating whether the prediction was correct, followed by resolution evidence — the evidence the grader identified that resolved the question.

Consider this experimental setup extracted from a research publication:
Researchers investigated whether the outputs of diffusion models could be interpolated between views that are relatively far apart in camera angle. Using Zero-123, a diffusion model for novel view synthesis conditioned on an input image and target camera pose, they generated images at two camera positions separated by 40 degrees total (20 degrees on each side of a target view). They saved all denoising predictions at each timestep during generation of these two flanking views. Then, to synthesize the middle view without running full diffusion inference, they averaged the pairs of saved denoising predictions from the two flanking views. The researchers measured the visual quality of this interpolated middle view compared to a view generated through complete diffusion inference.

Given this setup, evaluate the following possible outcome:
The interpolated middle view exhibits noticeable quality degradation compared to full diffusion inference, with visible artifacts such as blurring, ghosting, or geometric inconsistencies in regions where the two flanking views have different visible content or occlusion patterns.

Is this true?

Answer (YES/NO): YES